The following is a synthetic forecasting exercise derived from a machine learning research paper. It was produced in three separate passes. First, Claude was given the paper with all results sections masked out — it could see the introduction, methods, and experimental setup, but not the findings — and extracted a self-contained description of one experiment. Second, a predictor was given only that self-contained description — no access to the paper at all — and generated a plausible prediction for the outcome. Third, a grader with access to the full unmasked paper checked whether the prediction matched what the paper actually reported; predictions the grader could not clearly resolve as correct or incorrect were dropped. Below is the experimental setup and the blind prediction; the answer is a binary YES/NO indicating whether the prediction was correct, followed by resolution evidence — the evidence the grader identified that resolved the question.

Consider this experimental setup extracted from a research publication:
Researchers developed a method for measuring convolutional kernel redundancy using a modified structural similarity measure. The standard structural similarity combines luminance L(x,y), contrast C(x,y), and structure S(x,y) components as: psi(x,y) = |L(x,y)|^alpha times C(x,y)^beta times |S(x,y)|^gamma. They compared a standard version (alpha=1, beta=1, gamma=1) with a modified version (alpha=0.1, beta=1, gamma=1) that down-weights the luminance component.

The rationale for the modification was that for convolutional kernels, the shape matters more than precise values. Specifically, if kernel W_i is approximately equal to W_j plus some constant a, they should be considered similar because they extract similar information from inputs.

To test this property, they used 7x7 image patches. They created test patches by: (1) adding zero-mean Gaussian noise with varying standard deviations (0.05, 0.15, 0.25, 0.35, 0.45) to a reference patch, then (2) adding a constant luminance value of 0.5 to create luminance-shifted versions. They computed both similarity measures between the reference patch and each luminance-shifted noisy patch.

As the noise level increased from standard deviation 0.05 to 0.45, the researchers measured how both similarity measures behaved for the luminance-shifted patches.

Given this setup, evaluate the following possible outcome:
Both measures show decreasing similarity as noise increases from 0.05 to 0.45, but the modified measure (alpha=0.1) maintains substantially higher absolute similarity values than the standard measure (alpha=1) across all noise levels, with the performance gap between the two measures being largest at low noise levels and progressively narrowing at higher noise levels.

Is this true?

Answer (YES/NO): NO